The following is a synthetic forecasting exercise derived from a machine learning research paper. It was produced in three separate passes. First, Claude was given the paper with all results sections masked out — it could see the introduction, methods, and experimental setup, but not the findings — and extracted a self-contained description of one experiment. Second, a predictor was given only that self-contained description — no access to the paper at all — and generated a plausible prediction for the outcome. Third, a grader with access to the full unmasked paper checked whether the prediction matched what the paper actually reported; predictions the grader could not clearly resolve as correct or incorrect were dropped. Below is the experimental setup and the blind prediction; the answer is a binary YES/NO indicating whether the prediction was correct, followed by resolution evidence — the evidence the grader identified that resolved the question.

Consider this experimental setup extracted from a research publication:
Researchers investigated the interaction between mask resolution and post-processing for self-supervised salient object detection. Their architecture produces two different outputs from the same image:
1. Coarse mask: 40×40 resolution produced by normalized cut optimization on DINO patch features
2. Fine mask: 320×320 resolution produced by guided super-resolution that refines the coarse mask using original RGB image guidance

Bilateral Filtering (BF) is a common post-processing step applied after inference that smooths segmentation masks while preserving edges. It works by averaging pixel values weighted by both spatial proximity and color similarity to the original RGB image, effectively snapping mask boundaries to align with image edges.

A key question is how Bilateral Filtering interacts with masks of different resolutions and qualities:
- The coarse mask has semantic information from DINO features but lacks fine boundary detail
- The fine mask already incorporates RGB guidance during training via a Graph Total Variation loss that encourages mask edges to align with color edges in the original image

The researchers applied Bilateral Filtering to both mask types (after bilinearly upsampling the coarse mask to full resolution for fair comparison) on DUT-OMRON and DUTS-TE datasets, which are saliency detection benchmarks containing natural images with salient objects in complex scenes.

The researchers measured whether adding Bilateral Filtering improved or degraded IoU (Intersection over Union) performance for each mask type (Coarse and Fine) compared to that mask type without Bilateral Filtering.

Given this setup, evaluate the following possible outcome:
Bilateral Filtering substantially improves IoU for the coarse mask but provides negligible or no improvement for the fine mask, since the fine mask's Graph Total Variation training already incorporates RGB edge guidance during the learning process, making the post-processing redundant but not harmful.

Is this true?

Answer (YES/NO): NO